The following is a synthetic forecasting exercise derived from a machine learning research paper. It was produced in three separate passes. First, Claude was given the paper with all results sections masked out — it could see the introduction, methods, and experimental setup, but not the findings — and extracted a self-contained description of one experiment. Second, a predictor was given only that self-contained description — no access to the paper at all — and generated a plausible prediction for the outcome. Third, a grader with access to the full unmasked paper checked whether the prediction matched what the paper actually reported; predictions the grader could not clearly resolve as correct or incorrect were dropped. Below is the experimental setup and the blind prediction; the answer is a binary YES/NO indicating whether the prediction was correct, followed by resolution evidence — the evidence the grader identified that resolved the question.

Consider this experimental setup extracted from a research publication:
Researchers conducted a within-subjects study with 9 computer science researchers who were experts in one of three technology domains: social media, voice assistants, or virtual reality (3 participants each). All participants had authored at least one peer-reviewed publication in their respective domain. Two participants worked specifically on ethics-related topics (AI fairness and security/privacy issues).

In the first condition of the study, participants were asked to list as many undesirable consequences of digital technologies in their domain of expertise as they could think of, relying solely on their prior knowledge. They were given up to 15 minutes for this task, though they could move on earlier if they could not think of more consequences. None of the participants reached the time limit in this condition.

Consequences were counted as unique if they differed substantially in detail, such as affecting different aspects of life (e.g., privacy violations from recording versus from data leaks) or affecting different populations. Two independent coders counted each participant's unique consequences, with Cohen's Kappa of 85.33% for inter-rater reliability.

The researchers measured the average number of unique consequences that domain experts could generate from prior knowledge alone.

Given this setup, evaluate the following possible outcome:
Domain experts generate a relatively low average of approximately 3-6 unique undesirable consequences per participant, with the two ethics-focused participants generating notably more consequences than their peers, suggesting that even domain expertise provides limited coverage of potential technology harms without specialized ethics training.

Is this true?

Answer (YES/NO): NO